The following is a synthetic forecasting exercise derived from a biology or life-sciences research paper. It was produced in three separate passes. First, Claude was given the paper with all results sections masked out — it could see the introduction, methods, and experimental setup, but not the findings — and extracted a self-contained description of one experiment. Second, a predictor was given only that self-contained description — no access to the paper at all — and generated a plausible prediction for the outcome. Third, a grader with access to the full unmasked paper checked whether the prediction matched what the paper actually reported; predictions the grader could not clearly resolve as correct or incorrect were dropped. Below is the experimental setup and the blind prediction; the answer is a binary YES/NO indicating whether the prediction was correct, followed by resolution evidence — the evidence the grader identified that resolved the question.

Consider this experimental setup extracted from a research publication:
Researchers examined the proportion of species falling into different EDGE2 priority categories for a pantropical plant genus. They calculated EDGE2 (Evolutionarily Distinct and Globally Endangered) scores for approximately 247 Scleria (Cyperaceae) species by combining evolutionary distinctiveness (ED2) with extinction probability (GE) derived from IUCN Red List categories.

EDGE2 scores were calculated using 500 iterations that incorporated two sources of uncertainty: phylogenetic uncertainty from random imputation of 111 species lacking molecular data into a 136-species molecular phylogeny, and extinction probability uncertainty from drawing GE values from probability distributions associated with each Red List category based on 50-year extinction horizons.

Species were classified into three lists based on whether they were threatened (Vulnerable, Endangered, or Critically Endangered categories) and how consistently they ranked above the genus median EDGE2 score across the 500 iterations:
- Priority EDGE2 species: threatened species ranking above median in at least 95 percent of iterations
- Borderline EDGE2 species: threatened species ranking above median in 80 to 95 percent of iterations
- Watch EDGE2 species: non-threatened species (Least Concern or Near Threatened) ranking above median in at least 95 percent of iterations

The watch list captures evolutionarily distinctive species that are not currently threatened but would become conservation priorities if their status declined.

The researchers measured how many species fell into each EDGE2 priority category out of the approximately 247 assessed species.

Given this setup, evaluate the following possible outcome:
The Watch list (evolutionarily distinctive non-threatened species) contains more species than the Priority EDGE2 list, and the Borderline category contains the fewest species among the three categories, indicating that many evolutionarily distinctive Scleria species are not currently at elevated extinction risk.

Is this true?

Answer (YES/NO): NO